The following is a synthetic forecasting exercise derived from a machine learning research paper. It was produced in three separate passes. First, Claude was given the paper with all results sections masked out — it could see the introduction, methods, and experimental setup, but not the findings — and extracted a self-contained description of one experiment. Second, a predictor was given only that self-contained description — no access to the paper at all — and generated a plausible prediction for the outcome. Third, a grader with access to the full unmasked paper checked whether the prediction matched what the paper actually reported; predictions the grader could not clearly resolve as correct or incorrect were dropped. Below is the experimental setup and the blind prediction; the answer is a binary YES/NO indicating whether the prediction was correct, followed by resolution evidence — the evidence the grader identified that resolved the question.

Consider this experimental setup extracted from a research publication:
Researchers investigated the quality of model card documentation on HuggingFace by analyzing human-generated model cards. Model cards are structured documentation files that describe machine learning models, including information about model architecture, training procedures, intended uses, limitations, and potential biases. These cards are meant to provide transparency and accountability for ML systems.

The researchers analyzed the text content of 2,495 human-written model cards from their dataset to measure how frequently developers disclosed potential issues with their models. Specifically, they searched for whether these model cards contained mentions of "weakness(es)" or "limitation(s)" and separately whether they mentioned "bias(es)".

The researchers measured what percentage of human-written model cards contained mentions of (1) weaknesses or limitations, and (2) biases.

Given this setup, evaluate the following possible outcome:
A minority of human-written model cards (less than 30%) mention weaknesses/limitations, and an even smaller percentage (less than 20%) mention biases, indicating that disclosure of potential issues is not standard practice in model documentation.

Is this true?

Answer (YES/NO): NO